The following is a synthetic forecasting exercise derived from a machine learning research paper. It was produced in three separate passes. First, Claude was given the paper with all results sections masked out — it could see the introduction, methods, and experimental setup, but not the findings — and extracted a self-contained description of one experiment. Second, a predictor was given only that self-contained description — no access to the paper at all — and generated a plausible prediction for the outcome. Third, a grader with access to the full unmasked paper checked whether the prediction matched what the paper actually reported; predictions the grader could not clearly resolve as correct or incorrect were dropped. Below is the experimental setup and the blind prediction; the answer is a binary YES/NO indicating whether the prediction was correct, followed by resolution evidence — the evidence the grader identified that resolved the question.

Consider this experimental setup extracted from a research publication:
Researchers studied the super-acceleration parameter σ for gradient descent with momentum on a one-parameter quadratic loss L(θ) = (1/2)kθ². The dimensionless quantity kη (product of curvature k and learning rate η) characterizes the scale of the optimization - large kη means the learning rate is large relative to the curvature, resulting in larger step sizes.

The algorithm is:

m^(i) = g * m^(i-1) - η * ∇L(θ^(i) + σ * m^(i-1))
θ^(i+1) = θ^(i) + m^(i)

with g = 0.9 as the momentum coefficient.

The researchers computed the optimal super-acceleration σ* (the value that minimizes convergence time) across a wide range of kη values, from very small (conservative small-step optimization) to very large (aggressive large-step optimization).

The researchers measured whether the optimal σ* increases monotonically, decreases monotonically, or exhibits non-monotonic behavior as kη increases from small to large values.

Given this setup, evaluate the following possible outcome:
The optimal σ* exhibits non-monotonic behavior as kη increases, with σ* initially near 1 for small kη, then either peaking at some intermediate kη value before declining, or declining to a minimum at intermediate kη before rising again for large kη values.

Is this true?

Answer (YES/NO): NO